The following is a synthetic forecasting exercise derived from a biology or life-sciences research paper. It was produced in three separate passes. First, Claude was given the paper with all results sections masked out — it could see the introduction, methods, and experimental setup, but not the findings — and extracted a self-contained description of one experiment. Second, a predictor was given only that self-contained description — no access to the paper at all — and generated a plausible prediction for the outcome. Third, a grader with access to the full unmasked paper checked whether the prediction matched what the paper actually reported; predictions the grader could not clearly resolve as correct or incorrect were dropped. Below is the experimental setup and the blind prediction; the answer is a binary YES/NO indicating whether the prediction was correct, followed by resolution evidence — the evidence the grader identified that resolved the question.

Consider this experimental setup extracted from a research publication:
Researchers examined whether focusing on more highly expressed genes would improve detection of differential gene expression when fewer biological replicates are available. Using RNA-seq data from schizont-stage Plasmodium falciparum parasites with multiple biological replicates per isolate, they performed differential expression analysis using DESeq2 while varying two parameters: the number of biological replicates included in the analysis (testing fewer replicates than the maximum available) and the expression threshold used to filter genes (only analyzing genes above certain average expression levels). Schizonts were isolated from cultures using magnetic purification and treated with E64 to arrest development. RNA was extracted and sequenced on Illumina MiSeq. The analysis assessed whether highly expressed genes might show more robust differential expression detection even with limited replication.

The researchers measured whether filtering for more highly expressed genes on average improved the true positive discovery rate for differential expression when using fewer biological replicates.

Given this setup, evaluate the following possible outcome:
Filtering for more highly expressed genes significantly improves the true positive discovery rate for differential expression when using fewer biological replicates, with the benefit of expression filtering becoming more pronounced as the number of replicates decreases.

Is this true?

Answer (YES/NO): YES